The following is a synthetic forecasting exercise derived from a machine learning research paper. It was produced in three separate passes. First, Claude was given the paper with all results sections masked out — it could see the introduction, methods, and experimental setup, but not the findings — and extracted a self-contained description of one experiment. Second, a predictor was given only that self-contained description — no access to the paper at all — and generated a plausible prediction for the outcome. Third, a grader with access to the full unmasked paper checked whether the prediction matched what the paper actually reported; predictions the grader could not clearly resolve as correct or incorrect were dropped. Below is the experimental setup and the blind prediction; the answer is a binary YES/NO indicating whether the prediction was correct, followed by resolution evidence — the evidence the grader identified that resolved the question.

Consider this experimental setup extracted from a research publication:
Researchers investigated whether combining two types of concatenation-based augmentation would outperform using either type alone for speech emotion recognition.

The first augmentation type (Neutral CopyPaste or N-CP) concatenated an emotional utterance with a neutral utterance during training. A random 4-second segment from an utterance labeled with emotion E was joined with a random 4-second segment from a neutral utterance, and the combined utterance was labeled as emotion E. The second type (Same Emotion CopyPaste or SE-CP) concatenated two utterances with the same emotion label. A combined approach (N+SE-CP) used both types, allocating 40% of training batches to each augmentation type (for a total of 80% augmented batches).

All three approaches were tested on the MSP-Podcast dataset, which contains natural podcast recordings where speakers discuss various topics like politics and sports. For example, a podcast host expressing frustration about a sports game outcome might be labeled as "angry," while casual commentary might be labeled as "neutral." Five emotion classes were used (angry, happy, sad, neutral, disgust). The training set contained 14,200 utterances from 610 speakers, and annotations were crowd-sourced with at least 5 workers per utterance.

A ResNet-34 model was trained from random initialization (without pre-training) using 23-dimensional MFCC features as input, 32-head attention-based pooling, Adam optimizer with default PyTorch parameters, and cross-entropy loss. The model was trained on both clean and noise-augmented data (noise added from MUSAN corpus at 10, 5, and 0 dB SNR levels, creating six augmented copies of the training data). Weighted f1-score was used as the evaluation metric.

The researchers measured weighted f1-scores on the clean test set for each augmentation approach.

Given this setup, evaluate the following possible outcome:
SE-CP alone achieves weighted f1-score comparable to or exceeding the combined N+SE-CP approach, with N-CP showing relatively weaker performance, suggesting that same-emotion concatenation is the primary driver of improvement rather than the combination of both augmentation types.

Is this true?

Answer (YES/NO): NO